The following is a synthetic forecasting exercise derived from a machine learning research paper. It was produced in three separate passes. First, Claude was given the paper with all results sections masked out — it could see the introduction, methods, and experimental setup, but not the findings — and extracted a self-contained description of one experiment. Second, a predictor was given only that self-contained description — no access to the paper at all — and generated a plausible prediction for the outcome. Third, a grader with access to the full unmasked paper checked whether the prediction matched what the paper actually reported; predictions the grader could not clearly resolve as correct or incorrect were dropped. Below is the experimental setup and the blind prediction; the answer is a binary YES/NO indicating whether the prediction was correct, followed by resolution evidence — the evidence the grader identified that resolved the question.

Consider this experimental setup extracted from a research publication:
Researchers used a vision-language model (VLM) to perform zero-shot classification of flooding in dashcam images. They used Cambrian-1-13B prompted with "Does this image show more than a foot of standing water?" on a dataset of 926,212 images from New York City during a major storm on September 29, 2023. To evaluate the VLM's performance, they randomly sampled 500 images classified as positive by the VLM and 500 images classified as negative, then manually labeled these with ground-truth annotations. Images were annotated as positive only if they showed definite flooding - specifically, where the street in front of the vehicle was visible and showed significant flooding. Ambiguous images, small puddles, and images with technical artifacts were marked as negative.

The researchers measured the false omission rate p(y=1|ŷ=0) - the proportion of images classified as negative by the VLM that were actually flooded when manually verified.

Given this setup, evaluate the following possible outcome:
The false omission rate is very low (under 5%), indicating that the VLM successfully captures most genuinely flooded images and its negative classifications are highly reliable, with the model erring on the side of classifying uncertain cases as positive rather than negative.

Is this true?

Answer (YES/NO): NO